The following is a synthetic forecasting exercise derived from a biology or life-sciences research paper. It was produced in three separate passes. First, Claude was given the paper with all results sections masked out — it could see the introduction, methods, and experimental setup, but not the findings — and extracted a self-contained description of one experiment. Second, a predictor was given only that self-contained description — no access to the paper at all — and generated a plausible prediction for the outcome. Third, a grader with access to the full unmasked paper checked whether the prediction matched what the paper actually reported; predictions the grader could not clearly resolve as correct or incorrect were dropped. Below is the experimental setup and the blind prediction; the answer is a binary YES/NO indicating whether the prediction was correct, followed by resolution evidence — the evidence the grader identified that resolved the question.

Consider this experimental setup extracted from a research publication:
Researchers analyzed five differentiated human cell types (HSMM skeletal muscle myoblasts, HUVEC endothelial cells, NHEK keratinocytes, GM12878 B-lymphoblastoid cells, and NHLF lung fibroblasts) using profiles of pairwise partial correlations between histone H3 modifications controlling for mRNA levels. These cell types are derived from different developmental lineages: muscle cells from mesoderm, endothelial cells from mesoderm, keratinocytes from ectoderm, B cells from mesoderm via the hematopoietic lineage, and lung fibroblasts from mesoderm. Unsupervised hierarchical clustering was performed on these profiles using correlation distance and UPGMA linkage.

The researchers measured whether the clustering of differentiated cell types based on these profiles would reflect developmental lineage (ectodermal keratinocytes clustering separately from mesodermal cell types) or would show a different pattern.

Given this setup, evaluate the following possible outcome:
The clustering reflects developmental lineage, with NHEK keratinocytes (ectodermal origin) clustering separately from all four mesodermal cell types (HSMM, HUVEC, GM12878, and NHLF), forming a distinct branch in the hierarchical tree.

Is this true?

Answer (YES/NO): NO